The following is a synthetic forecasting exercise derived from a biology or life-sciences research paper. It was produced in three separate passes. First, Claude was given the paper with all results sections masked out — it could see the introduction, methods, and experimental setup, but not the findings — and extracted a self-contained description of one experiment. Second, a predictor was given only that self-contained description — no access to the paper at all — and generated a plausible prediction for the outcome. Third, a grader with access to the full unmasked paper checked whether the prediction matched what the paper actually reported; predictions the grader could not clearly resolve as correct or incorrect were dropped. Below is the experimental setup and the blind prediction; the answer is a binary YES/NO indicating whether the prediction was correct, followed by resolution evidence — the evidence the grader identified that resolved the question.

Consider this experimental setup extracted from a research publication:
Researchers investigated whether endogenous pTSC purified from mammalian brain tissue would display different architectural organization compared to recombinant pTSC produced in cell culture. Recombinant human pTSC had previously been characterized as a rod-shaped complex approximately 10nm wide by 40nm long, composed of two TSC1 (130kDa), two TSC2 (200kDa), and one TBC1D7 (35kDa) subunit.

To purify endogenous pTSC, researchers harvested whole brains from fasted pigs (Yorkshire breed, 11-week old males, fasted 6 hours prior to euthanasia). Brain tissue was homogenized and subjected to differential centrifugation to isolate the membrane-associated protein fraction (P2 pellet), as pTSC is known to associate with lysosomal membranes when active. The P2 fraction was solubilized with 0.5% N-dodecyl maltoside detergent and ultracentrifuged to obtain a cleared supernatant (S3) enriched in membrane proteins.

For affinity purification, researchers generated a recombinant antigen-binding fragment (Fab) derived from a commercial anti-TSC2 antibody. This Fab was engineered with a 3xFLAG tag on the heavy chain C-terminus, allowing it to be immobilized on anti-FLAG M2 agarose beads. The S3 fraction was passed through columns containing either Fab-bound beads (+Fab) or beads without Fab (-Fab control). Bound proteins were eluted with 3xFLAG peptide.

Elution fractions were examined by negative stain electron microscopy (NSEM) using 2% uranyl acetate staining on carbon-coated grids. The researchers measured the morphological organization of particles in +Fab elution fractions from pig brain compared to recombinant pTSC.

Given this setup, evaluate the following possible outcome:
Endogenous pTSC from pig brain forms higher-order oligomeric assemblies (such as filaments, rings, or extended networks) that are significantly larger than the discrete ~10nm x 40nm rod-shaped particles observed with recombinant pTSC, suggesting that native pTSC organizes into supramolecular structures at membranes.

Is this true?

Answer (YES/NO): YES